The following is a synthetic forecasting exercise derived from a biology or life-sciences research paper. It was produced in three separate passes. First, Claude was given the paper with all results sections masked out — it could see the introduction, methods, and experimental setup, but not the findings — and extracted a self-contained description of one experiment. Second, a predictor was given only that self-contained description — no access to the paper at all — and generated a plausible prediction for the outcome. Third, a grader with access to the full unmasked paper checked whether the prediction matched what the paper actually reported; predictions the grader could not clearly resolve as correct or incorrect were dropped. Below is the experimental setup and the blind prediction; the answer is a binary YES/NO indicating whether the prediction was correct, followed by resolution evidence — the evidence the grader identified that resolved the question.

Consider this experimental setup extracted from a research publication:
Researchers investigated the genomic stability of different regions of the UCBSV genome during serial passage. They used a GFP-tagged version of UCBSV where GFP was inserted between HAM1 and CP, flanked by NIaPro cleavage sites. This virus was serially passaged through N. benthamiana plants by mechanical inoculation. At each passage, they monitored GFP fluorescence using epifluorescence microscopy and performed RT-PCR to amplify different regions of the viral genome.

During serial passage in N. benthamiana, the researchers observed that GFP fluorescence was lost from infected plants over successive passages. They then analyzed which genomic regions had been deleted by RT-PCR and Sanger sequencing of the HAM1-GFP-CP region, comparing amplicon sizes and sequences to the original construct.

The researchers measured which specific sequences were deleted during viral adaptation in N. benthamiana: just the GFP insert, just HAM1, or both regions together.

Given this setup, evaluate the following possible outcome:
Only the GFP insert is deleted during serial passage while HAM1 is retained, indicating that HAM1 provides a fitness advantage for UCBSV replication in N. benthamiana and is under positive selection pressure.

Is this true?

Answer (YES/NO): NO